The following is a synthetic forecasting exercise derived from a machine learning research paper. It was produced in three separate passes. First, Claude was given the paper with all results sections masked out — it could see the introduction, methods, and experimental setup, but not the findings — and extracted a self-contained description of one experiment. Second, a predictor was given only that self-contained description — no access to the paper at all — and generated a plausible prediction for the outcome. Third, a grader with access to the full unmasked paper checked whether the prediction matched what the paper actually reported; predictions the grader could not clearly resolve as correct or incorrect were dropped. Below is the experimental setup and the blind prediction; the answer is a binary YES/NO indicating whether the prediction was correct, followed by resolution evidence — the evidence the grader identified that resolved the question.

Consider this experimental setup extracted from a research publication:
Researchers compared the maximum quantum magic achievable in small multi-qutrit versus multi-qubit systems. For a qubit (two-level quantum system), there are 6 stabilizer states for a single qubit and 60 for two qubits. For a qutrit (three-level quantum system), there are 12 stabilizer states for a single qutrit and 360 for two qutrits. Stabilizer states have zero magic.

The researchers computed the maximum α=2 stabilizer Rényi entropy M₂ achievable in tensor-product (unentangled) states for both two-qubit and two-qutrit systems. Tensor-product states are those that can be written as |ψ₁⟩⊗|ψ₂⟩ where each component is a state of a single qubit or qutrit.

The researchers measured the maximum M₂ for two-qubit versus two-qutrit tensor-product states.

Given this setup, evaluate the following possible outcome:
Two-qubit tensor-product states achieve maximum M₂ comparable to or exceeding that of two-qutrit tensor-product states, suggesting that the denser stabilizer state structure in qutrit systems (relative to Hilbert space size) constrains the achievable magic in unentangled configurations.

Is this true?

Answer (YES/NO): NO